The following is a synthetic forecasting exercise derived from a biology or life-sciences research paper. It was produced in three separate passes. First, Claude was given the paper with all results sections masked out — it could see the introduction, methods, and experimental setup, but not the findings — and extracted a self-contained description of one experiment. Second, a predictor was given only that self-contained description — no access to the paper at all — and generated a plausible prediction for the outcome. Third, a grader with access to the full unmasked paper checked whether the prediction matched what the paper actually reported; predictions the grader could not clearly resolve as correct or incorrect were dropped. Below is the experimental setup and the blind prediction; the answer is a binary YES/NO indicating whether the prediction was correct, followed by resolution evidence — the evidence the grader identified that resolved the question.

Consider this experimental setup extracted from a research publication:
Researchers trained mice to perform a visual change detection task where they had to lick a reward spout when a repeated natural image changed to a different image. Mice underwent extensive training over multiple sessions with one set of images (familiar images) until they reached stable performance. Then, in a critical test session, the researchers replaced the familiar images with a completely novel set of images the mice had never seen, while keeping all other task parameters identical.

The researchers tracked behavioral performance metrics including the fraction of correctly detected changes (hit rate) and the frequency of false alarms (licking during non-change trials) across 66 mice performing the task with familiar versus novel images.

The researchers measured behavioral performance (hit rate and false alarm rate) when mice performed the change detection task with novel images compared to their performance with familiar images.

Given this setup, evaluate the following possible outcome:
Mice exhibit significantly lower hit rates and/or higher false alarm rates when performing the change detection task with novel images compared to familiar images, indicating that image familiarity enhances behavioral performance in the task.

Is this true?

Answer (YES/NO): NO